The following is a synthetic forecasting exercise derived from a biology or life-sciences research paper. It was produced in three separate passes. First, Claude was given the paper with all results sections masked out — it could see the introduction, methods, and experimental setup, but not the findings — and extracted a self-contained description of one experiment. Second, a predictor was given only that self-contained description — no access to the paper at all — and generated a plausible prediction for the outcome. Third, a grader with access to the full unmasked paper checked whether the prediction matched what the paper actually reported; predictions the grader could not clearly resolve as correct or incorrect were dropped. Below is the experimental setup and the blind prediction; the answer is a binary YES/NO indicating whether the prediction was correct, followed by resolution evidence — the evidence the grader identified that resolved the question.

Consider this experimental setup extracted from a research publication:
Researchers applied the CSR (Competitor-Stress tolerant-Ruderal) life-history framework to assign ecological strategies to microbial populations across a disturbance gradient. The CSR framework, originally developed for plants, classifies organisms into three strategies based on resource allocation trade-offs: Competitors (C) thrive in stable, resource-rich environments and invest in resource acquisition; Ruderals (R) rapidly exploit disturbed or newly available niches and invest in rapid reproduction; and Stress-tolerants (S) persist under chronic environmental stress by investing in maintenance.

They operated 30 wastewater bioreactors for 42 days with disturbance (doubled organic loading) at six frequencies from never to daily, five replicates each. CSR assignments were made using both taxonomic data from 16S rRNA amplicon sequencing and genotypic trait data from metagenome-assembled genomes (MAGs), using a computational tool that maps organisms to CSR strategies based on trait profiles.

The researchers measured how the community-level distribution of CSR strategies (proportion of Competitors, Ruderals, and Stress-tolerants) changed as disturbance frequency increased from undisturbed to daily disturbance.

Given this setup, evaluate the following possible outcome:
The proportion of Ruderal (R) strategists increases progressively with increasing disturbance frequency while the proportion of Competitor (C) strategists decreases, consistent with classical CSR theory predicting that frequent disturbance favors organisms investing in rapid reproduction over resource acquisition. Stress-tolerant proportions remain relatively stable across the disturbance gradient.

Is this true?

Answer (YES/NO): NO